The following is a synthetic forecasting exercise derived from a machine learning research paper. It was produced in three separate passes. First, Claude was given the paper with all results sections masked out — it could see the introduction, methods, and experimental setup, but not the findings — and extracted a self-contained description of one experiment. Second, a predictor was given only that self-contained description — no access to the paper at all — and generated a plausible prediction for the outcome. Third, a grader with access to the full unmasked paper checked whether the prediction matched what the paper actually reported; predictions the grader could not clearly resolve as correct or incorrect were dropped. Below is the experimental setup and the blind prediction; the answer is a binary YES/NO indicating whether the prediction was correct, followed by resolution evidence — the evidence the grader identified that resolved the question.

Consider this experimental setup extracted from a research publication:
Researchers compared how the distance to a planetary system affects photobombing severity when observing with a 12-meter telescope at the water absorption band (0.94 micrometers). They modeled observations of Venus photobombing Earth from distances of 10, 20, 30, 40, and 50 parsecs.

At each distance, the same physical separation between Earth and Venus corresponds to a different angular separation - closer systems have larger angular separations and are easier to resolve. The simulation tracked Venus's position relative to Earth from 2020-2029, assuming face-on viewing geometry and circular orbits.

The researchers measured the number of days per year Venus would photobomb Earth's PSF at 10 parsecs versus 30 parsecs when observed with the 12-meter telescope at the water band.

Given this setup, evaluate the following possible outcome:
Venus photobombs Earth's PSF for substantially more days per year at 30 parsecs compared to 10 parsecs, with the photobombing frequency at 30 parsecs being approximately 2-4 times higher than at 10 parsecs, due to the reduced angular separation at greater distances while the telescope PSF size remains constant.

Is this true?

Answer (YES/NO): NO